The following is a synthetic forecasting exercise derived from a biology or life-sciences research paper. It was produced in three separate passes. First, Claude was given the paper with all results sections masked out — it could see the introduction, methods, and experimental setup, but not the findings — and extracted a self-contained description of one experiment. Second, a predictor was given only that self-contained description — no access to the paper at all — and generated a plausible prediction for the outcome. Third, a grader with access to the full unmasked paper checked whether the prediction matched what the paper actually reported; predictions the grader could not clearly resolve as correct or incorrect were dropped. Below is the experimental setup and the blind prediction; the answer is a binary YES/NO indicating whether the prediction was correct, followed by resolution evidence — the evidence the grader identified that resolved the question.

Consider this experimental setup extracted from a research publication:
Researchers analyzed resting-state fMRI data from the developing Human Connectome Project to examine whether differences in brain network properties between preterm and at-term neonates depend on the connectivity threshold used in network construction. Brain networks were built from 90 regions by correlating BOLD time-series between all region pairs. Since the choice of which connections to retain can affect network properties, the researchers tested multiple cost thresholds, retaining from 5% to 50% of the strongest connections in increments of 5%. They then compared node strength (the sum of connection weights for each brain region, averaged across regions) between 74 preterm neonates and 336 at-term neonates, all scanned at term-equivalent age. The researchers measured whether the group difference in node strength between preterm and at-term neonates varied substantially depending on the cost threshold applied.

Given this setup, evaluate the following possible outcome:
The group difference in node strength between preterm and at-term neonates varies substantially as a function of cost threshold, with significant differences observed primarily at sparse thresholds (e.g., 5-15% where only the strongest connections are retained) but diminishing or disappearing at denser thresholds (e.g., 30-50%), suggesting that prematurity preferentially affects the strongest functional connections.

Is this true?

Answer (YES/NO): NO